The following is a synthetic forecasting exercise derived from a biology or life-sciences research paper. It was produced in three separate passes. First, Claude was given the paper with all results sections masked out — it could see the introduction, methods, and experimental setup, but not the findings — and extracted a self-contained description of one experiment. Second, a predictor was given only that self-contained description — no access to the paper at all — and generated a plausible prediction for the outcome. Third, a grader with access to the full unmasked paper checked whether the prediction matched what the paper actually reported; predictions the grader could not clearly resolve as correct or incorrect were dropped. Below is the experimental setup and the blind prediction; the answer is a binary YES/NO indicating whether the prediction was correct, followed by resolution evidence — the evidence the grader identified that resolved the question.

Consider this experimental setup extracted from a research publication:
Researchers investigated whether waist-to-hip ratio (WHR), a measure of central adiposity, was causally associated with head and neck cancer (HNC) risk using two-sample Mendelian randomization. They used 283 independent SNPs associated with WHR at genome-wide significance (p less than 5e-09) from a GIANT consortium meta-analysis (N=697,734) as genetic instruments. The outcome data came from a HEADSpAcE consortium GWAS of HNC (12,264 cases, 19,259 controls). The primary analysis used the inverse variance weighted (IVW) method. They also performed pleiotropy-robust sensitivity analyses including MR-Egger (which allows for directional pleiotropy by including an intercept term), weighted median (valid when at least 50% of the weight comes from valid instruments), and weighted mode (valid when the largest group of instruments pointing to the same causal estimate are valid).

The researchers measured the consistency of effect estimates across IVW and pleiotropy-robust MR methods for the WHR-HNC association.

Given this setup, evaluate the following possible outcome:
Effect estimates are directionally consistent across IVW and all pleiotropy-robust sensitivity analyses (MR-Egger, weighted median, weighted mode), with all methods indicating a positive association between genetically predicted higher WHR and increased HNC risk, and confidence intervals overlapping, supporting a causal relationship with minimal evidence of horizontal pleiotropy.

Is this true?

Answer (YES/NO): NO